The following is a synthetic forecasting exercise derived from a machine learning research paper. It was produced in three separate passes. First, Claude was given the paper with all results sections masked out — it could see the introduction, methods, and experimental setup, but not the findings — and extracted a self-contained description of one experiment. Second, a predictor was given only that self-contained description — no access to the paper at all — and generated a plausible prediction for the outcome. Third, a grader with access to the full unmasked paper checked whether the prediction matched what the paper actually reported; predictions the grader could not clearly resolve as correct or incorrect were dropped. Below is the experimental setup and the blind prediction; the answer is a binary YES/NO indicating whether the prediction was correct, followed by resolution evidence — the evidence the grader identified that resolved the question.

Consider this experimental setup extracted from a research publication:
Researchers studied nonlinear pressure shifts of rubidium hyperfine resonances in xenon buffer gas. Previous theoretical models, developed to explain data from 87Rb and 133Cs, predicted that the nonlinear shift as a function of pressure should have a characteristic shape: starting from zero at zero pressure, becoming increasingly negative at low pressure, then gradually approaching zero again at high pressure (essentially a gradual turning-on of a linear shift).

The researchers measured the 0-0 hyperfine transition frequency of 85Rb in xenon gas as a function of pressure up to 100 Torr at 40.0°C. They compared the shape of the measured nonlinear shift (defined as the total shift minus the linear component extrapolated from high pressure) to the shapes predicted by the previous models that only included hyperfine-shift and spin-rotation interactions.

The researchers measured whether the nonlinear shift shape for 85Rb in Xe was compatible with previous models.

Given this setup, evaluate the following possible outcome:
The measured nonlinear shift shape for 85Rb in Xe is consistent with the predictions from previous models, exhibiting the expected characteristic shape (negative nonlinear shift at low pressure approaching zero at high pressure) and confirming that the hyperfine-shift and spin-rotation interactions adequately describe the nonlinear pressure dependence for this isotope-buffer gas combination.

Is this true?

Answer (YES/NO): NO